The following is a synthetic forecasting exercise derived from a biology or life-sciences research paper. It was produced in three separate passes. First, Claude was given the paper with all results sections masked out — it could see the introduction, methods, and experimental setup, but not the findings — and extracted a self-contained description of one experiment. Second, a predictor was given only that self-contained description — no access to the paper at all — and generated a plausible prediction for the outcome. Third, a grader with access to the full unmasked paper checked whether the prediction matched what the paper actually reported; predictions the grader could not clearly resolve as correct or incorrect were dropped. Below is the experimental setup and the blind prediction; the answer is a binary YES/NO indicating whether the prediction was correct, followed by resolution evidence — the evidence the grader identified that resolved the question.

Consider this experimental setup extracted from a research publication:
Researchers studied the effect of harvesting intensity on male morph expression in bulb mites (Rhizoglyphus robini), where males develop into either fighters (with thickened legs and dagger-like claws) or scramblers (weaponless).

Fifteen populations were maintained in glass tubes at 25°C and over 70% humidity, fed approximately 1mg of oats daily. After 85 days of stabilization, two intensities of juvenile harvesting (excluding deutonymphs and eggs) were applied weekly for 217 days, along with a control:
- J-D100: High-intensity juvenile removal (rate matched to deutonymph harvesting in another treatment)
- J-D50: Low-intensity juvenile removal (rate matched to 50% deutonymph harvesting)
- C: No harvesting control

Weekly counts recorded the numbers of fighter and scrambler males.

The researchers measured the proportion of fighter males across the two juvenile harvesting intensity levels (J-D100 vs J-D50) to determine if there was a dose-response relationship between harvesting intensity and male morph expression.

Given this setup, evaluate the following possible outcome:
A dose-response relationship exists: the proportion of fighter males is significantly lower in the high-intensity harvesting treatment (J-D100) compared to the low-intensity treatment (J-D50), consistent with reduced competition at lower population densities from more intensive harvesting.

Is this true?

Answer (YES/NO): NO